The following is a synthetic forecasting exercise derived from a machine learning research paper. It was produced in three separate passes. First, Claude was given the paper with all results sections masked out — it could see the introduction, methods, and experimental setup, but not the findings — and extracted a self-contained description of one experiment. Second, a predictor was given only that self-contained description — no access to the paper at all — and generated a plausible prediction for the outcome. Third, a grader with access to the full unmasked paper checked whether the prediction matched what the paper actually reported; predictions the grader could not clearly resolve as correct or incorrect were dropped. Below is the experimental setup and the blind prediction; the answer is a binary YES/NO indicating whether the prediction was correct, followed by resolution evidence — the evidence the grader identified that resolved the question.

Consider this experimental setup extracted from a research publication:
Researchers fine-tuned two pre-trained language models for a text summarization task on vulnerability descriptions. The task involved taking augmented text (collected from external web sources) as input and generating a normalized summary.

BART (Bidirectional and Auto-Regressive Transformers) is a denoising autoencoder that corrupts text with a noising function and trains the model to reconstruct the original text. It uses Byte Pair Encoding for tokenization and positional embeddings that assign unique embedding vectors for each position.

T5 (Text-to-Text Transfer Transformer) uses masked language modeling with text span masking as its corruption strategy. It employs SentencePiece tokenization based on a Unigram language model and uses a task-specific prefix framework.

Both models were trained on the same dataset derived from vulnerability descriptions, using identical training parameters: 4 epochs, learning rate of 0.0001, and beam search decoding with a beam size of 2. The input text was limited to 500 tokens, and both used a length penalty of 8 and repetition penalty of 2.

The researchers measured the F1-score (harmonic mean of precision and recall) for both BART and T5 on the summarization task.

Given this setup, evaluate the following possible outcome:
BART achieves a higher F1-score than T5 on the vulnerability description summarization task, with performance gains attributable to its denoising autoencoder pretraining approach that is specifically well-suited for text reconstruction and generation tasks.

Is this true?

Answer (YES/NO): NO